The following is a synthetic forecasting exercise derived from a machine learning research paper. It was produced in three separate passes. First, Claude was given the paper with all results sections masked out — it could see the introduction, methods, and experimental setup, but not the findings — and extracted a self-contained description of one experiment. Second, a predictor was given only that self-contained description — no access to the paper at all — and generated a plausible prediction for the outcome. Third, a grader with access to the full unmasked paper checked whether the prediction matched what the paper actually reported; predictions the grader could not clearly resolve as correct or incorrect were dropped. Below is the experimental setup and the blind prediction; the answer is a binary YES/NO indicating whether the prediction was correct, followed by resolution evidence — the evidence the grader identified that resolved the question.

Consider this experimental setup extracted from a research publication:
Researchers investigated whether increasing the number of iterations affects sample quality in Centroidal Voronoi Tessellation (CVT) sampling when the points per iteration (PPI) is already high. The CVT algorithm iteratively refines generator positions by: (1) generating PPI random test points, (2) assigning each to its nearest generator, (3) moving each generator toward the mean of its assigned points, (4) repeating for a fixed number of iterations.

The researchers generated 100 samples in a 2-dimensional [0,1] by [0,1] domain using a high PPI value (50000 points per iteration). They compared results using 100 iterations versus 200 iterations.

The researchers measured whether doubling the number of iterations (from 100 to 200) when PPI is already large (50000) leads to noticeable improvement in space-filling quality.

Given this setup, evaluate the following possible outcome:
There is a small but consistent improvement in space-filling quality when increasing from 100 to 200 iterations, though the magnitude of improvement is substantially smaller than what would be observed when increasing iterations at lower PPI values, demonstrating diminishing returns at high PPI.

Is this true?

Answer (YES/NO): NO